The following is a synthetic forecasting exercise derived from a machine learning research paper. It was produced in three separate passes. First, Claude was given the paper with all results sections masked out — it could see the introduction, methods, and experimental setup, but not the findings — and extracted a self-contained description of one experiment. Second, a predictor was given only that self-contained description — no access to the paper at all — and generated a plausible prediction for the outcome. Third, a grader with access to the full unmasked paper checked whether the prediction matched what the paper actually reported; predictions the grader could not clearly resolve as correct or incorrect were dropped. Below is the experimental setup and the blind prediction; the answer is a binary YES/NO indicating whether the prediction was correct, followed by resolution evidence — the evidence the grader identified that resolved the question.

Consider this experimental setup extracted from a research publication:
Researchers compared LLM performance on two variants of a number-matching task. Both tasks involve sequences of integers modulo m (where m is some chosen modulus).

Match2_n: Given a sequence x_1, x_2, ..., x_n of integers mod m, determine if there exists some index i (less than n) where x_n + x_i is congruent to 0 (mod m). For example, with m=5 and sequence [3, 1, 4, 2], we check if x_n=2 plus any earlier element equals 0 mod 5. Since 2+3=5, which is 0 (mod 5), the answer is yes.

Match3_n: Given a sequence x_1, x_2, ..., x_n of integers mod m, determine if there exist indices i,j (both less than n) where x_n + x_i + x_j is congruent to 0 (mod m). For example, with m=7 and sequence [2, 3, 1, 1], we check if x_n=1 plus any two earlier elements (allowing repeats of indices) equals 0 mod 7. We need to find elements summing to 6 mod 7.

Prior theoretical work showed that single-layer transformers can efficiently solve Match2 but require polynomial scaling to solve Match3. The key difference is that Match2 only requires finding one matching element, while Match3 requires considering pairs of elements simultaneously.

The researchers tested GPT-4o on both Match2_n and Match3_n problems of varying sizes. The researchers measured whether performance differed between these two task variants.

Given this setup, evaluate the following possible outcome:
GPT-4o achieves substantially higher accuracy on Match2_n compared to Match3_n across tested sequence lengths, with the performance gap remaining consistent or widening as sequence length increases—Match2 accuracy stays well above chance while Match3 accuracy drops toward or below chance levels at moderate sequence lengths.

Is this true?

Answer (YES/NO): YES